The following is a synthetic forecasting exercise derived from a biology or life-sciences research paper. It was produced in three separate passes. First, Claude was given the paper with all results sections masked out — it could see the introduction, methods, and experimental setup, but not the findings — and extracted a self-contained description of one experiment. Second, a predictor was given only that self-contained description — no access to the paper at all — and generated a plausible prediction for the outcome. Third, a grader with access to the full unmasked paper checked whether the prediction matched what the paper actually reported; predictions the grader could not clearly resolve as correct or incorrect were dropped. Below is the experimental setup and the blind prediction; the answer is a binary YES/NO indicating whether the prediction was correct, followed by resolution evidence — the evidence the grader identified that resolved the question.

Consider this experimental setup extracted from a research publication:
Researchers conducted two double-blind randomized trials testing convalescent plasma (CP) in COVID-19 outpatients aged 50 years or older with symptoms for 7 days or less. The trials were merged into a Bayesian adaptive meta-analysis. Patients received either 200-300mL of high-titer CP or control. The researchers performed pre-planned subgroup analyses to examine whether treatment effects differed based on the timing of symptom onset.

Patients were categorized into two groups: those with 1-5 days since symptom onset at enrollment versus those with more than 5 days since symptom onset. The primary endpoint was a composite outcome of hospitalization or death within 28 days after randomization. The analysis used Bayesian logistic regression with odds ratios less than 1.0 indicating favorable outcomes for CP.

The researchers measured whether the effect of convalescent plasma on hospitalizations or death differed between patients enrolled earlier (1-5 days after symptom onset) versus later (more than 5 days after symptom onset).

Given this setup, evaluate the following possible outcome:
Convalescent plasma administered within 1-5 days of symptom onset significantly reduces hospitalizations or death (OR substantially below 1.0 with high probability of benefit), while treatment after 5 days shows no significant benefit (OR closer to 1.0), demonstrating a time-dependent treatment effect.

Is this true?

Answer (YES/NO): NO